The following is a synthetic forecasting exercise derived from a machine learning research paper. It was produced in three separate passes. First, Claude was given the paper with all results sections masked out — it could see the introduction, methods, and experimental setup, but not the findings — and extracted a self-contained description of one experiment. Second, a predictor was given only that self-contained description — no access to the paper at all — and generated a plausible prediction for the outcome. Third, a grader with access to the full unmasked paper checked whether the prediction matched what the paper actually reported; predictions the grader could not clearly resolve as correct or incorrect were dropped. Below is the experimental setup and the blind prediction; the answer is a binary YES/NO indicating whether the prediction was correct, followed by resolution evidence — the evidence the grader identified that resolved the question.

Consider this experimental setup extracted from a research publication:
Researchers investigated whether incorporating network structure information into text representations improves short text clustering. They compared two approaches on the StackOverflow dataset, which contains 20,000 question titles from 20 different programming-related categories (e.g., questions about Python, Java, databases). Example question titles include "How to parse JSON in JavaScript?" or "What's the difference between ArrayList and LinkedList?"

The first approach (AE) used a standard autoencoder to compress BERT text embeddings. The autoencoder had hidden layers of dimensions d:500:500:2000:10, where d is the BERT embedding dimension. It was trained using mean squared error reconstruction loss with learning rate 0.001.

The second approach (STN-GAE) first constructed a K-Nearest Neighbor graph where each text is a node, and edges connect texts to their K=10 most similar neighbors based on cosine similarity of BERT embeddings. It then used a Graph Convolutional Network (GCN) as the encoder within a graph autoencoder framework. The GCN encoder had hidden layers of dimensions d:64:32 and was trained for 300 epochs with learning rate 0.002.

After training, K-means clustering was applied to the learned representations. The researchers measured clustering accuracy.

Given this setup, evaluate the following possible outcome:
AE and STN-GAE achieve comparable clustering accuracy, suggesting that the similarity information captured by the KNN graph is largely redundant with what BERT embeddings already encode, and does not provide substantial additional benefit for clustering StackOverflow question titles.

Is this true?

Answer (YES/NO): NO